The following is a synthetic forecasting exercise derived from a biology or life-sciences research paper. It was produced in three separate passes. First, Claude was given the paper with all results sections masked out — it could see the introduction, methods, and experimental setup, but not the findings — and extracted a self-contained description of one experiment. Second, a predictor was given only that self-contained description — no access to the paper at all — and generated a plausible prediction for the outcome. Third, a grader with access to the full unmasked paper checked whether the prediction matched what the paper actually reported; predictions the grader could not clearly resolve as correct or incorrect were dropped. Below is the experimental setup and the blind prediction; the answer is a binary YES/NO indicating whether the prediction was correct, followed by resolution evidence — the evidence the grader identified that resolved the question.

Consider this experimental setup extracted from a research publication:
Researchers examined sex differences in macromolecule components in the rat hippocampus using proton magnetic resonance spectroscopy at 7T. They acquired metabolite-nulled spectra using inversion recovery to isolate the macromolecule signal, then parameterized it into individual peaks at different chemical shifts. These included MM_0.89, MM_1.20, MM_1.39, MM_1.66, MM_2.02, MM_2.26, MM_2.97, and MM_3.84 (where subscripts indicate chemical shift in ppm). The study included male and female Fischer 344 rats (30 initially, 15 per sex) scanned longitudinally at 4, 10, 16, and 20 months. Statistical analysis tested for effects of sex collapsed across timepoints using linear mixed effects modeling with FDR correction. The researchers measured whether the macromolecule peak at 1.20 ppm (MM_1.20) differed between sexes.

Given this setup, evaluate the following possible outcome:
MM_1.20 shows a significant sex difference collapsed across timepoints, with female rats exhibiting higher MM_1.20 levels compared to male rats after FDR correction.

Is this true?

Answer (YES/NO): NO